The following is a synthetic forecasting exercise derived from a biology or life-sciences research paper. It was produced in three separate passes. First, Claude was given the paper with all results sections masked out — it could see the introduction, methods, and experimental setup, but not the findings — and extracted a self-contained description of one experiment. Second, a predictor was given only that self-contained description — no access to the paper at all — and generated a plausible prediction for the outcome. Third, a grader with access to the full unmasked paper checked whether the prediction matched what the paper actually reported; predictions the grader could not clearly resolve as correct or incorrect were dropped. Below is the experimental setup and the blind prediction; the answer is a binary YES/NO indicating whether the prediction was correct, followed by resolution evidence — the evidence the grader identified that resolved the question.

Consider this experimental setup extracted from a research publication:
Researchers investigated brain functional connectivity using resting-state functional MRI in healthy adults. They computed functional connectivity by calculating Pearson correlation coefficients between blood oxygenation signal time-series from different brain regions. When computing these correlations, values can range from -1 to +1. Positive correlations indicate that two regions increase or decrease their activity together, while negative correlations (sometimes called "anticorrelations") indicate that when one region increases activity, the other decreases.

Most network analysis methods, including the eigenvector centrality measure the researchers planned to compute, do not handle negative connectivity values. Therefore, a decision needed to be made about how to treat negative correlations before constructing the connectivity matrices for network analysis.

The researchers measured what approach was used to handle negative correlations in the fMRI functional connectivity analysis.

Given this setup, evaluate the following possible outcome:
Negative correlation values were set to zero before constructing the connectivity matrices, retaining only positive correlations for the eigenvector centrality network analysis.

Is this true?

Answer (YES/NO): NO